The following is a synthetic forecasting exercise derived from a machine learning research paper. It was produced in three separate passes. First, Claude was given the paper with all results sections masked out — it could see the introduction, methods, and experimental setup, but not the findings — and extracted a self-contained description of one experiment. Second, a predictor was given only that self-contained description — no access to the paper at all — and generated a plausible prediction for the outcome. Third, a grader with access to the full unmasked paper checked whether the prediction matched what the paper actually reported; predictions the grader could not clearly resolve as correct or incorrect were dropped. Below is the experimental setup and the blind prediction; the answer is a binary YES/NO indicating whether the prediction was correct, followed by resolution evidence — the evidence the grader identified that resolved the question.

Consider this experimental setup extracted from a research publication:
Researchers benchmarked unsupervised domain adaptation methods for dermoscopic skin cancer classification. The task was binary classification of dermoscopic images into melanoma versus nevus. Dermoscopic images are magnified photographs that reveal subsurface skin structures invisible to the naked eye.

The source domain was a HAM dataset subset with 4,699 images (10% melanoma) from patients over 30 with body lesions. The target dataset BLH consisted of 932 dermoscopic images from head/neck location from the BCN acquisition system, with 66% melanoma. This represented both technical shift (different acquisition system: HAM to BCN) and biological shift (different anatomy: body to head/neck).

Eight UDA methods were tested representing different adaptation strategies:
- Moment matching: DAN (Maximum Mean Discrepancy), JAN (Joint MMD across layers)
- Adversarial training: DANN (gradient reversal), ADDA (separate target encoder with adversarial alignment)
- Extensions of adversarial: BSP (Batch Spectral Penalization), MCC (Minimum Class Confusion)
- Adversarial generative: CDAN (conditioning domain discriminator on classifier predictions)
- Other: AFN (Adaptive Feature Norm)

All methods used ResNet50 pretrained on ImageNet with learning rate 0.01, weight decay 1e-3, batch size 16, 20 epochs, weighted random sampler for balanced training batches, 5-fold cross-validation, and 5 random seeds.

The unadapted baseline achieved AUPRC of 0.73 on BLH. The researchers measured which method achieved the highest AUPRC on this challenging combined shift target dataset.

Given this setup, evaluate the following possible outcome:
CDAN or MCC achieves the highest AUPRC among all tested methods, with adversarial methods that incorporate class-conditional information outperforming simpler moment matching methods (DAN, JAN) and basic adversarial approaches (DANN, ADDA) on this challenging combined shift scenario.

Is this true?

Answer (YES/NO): NO